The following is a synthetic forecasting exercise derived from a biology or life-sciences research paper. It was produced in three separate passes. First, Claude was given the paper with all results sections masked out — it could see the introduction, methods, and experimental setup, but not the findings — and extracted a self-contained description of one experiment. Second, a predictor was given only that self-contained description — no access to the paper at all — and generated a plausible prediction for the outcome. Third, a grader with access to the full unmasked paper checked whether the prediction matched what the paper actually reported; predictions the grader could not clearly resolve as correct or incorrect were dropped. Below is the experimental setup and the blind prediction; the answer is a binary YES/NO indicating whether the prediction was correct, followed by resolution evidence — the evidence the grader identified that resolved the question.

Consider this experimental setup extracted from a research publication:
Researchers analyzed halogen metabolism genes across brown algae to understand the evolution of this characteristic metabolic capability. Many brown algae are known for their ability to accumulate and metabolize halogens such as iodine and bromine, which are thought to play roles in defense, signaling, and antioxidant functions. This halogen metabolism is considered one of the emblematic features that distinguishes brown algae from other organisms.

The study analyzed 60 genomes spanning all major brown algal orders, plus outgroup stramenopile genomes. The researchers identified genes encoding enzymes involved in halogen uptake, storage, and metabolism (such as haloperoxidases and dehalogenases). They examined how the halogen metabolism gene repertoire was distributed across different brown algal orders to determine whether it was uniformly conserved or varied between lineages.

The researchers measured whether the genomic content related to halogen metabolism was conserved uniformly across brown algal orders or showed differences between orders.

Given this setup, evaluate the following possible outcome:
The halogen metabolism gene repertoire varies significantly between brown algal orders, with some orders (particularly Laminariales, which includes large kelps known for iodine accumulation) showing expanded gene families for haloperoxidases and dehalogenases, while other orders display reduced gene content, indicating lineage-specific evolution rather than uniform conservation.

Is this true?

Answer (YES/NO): YES